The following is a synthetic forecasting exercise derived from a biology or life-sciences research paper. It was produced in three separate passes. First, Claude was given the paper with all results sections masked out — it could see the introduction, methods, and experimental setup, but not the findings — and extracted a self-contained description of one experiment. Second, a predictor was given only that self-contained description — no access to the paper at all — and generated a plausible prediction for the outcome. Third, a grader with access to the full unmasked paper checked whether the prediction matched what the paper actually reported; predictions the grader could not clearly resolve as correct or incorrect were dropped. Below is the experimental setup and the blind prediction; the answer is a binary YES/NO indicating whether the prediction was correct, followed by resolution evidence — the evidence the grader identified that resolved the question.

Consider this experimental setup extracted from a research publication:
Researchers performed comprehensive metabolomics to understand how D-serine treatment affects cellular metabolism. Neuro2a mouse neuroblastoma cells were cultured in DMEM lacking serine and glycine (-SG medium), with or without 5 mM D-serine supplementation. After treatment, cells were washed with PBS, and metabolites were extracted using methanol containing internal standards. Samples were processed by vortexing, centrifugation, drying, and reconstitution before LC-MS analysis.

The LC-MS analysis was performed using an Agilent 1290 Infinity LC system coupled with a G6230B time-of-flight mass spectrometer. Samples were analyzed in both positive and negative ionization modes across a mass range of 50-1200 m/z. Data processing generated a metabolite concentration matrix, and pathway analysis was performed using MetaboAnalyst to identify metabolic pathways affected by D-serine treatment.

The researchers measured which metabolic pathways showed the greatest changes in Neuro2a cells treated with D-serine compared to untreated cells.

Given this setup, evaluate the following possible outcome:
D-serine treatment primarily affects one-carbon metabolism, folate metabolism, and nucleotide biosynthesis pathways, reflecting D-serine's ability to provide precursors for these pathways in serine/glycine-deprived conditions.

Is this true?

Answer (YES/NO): NO